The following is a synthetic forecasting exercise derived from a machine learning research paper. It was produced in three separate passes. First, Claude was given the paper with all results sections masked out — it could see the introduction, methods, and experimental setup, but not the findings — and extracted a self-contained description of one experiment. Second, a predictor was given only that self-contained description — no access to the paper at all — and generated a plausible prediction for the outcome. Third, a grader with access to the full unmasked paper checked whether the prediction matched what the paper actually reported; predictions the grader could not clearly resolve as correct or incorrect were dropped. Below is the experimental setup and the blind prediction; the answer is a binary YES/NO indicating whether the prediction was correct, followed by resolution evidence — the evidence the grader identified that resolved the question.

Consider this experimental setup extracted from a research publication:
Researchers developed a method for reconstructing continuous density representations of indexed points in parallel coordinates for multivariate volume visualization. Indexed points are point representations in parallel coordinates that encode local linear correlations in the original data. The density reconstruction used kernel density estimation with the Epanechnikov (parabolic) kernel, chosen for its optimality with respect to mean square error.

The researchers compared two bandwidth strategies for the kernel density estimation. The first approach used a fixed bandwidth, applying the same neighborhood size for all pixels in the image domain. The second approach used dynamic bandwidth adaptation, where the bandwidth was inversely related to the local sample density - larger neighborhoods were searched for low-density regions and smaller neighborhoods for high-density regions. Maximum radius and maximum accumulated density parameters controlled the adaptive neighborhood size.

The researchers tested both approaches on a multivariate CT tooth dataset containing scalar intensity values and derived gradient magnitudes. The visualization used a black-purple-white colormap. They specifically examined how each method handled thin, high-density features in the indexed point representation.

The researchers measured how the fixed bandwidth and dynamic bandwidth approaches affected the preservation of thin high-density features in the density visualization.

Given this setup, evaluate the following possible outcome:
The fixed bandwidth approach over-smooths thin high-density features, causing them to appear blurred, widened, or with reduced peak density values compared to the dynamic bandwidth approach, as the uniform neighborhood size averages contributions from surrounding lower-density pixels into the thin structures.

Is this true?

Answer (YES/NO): YES